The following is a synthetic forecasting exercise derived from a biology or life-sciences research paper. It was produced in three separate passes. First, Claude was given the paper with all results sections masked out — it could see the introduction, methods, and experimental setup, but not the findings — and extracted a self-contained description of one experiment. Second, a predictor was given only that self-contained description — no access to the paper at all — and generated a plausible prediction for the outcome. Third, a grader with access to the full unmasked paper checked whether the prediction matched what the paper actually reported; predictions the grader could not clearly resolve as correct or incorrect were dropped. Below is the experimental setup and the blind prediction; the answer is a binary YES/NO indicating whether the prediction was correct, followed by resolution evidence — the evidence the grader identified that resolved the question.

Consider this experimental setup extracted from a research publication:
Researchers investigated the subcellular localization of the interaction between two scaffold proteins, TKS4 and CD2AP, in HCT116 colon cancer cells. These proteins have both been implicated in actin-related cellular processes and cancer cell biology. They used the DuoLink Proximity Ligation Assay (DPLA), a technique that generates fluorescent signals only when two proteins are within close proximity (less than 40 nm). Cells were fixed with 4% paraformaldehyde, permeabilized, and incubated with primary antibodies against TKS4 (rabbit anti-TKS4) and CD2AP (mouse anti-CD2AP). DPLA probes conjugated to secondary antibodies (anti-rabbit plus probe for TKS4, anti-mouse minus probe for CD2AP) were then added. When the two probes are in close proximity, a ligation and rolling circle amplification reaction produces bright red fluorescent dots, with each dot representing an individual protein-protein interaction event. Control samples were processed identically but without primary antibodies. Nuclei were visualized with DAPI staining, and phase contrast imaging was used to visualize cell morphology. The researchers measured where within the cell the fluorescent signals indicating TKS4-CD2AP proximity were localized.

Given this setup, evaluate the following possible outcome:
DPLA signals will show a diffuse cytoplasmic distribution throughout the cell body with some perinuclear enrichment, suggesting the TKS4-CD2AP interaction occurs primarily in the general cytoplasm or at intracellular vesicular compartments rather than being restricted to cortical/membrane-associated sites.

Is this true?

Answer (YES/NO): NO